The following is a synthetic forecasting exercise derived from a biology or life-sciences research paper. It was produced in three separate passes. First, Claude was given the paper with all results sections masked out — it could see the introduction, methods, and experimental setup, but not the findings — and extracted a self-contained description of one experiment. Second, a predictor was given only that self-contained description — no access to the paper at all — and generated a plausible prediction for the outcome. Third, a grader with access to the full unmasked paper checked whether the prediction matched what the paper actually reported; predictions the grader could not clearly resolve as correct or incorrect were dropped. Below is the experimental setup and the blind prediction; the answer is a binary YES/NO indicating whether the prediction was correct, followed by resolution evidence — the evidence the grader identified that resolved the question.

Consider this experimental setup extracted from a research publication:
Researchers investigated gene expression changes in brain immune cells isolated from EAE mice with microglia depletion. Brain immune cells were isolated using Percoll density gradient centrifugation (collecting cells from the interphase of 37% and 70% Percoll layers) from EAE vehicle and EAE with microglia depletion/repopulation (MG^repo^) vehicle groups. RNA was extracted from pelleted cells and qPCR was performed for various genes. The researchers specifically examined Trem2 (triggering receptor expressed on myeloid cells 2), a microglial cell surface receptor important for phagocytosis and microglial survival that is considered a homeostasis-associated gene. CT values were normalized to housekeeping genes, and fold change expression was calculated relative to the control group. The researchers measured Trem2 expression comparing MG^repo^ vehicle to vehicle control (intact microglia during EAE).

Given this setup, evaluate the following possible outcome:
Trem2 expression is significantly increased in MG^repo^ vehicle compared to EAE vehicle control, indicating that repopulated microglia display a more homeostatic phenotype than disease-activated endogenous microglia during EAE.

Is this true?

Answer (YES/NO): NO